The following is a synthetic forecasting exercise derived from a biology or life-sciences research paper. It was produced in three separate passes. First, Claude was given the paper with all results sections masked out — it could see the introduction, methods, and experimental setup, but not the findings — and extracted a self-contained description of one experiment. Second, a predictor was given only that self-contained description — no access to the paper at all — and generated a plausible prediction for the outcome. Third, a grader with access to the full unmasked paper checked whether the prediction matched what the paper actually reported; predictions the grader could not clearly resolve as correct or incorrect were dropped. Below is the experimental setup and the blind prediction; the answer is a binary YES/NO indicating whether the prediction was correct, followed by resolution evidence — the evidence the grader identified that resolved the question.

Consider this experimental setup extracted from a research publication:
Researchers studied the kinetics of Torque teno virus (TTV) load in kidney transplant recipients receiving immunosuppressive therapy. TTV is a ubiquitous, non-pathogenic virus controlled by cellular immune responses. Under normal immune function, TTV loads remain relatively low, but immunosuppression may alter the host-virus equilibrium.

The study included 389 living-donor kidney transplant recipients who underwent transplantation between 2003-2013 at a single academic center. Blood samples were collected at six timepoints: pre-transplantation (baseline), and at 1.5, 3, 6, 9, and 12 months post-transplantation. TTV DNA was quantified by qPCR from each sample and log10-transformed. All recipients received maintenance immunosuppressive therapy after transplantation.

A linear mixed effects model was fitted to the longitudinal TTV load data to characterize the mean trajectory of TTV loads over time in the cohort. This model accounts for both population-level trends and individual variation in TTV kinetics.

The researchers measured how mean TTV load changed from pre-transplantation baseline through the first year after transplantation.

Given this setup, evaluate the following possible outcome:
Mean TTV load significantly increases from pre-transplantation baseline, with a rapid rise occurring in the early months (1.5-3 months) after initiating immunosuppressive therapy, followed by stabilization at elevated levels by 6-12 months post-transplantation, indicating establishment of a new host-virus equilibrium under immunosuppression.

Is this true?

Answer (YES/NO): NO